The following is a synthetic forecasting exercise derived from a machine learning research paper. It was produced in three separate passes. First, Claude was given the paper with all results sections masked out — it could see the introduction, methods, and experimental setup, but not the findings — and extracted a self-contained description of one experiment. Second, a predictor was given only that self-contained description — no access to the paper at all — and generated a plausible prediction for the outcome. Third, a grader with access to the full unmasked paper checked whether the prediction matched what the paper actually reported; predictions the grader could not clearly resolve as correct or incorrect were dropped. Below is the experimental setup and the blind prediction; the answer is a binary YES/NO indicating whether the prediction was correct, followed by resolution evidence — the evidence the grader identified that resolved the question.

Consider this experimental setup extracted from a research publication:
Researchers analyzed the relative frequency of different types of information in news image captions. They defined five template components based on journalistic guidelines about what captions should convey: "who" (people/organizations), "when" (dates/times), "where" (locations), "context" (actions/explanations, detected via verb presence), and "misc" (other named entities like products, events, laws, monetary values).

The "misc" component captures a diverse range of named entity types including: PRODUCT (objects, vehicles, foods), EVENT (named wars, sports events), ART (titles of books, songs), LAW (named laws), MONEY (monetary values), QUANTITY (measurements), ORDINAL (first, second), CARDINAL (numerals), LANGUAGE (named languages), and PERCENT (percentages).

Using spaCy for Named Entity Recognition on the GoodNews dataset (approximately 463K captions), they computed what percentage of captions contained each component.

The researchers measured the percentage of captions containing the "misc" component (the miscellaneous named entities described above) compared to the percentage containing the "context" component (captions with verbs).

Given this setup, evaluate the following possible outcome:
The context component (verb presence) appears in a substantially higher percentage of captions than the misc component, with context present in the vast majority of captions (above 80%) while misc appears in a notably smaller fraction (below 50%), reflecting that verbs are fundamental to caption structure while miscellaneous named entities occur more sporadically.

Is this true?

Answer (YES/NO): NO